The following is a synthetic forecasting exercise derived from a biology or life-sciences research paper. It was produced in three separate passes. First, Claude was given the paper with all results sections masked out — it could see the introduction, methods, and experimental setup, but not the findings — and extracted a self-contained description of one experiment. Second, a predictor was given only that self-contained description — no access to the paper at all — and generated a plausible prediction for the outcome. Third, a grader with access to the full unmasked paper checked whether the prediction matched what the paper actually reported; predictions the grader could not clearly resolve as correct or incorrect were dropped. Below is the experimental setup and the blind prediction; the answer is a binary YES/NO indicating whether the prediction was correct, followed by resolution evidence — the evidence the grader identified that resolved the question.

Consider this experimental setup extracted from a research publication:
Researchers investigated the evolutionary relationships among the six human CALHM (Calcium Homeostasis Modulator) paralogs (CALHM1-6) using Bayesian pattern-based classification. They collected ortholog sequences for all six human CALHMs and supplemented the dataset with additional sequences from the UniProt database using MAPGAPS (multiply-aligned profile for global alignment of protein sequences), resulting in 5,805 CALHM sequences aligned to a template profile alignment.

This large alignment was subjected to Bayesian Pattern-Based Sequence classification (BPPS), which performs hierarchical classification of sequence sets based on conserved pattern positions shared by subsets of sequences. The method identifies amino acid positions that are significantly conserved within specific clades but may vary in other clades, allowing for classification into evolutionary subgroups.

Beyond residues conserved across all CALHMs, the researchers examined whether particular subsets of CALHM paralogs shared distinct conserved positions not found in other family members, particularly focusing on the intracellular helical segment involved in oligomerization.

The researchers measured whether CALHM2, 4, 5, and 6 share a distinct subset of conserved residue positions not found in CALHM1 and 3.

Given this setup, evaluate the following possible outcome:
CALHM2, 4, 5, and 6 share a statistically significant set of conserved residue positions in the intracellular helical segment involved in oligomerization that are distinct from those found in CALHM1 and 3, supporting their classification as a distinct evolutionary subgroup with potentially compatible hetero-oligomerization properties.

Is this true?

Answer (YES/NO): YES